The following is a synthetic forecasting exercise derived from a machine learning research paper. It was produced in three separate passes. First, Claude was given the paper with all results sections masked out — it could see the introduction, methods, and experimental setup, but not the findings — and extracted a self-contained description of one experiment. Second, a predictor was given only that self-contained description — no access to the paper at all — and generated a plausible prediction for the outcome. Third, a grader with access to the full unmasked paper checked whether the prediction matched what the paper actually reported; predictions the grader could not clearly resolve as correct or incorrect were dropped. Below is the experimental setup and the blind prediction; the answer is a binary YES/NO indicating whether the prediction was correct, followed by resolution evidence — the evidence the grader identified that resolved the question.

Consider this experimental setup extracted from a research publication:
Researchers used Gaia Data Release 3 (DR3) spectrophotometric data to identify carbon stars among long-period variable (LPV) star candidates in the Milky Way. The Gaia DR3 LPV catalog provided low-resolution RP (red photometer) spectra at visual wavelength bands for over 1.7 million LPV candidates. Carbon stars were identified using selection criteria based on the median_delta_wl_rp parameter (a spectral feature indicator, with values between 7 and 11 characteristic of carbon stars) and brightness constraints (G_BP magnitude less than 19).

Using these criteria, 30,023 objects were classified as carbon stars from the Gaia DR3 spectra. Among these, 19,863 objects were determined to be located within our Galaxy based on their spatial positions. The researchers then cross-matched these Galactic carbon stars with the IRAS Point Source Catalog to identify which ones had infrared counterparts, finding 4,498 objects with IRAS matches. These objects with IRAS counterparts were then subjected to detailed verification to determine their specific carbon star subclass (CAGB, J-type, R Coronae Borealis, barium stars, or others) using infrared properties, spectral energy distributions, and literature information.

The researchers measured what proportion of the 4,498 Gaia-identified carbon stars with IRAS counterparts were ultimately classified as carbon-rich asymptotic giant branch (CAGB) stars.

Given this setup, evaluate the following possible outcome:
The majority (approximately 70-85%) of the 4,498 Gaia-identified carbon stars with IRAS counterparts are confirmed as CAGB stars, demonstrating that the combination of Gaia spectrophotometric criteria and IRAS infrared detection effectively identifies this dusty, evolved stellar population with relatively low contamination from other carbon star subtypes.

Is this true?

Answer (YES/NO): NO